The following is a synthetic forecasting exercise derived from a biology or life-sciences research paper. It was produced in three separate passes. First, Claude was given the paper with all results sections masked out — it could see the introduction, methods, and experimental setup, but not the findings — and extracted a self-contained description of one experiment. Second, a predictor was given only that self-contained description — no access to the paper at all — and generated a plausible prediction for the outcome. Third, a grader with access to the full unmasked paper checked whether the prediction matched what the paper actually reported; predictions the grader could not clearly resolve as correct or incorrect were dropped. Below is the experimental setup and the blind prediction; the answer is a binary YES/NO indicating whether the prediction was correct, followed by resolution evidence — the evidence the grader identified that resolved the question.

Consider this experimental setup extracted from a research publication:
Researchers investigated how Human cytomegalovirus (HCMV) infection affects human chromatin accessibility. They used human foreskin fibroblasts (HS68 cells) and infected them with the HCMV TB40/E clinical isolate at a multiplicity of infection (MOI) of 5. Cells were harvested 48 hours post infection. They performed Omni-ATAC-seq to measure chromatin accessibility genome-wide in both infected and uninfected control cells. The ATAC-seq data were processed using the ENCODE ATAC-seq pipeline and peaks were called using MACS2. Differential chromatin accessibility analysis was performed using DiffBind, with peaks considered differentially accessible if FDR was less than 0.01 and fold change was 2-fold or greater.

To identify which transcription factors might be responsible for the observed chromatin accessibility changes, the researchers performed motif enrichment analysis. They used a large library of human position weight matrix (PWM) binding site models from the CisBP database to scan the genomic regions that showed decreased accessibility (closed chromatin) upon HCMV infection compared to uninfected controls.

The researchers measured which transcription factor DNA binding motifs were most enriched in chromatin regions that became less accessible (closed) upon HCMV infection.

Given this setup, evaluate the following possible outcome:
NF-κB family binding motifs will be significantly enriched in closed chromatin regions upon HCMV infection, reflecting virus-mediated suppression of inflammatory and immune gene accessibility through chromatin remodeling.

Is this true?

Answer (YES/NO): NO